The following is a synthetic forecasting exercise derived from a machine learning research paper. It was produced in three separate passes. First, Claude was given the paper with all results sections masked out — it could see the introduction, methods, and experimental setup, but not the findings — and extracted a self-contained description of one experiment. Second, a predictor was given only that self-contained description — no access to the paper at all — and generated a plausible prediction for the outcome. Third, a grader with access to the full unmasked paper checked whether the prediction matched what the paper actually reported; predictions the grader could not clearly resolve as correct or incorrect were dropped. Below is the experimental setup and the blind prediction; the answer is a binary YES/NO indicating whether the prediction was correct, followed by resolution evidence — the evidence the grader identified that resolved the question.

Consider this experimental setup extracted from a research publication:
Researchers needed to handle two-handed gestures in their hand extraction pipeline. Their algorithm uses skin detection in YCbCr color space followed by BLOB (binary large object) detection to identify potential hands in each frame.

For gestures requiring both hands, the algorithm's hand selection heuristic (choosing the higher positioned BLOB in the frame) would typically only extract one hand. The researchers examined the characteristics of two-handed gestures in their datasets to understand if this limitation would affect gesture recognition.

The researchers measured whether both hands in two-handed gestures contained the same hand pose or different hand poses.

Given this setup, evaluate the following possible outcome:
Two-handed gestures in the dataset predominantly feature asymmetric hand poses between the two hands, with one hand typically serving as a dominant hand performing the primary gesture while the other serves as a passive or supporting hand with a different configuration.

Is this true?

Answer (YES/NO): NO